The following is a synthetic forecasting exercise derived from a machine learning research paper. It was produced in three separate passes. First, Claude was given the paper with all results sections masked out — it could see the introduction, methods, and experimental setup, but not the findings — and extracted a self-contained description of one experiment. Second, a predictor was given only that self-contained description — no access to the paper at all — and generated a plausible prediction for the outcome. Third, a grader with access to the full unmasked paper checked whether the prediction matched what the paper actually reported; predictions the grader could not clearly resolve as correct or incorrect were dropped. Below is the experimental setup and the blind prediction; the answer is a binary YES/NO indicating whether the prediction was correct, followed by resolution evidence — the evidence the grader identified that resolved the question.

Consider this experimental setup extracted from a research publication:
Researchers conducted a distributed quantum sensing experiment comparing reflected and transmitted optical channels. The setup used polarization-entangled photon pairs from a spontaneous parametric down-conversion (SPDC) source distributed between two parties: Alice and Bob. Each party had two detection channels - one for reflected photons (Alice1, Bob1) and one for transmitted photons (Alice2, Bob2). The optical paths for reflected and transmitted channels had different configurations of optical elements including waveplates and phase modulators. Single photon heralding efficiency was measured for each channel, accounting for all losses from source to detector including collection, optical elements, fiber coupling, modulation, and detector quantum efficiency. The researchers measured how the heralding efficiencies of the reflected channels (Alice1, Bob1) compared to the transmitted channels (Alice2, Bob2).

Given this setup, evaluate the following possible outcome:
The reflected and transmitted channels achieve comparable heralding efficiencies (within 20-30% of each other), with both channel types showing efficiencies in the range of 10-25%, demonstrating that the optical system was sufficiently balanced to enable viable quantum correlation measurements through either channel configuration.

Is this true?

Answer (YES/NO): NO